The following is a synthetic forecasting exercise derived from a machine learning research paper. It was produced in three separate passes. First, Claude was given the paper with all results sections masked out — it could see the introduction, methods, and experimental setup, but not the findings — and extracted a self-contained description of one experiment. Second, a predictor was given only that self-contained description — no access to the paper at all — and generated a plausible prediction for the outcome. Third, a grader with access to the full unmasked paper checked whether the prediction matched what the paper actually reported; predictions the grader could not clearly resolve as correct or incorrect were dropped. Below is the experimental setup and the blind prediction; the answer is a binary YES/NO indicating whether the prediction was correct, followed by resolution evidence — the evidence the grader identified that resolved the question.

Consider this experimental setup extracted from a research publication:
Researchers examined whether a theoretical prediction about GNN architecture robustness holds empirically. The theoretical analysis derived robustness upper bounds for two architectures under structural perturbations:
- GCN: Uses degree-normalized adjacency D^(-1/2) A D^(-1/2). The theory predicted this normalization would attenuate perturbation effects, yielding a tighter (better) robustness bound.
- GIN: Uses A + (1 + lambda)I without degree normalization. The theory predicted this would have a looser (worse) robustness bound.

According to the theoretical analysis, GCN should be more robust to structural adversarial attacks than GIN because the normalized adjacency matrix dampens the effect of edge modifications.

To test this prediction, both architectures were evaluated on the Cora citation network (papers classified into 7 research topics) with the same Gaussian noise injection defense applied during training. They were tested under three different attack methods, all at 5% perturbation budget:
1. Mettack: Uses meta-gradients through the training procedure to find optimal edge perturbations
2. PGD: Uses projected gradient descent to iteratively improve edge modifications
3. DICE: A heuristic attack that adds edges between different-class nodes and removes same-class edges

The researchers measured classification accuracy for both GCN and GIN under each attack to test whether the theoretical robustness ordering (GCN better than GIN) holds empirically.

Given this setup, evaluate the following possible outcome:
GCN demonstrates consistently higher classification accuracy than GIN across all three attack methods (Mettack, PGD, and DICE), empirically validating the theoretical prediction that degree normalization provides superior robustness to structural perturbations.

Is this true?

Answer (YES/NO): NO